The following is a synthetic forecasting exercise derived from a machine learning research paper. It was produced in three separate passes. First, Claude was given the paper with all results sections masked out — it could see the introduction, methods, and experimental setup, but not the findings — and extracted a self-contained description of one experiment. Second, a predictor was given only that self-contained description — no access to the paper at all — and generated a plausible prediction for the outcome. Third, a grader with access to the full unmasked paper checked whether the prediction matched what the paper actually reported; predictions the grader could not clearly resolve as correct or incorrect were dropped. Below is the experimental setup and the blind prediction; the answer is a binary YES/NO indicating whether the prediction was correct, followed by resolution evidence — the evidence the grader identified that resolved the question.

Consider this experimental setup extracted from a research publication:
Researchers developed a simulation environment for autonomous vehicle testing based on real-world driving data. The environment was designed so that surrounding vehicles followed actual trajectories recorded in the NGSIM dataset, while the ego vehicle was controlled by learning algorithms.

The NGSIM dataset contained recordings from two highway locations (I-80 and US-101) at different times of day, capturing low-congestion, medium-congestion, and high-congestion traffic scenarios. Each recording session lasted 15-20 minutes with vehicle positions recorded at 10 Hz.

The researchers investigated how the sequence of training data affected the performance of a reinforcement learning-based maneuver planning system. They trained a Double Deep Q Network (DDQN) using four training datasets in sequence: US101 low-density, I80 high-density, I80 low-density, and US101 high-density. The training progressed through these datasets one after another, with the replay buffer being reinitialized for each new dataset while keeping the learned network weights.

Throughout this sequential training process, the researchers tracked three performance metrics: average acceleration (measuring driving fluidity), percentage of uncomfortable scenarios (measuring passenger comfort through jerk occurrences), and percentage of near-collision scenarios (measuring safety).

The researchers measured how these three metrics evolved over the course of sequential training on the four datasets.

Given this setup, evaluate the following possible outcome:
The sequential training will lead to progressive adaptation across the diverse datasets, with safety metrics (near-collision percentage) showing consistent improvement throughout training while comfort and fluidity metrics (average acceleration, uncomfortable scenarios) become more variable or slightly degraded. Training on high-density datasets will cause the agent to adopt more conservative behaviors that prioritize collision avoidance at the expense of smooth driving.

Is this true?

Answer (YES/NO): NO